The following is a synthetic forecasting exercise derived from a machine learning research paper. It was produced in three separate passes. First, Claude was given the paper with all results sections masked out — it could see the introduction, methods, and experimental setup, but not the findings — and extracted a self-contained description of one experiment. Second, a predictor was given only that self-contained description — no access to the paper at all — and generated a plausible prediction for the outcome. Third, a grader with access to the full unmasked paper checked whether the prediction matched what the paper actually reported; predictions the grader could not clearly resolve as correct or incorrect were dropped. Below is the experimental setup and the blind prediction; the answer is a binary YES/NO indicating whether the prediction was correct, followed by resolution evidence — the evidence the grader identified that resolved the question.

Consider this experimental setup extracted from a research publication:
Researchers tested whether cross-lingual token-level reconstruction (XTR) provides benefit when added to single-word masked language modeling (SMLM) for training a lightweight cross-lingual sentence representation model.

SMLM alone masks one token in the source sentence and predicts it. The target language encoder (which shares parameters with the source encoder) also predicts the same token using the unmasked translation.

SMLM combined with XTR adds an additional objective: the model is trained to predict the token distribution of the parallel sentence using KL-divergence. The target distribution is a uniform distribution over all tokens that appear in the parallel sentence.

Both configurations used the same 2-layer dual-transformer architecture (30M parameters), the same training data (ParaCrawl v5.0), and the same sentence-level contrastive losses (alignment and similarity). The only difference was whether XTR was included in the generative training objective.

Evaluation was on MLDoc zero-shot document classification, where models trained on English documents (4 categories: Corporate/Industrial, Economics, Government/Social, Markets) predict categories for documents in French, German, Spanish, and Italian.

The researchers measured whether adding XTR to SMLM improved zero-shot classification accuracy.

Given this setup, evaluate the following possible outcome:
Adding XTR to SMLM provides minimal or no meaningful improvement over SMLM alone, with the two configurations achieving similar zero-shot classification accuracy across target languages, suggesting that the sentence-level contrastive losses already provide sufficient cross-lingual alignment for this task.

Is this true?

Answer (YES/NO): NO